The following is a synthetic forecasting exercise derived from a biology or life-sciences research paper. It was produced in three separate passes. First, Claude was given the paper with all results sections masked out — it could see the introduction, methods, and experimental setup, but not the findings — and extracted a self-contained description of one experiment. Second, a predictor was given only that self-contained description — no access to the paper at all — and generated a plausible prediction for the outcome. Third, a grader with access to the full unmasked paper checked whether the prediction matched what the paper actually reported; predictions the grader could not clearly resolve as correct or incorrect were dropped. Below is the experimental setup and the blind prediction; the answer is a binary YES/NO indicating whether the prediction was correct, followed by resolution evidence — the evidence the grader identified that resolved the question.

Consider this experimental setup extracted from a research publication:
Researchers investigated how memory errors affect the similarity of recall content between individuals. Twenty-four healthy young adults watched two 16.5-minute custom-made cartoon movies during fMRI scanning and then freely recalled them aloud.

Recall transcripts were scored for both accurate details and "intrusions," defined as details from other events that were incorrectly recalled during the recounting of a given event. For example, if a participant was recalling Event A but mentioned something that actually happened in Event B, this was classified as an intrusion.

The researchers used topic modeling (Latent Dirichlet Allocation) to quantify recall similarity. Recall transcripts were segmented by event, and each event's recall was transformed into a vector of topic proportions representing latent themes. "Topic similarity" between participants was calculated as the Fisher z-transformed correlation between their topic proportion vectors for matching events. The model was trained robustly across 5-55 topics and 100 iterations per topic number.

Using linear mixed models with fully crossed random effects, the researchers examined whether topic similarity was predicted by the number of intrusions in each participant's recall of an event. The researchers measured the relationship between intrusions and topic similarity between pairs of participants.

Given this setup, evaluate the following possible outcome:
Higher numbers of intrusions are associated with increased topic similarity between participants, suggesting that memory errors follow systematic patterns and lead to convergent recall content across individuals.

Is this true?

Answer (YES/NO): NO